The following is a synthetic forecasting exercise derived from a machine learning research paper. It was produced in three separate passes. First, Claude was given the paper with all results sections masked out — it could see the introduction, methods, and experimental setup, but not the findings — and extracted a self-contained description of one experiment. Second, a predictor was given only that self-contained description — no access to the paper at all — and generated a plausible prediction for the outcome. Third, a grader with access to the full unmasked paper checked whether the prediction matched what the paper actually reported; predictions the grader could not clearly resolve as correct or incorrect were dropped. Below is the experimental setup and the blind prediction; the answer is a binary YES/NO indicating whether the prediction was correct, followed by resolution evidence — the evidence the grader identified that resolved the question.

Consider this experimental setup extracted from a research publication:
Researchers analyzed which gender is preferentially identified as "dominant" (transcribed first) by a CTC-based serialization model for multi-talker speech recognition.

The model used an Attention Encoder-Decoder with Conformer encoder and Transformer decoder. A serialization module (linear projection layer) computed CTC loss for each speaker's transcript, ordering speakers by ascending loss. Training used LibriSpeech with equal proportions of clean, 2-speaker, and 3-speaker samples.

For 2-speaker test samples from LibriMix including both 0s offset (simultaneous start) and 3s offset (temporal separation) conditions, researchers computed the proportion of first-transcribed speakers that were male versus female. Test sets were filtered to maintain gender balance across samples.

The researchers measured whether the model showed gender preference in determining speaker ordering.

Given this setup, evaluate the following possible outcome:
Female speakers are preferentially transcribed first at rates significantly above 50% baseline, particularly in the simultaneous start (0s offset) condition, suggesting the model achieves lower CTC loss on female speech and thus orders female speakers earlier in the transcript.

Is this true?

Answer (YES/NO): NO